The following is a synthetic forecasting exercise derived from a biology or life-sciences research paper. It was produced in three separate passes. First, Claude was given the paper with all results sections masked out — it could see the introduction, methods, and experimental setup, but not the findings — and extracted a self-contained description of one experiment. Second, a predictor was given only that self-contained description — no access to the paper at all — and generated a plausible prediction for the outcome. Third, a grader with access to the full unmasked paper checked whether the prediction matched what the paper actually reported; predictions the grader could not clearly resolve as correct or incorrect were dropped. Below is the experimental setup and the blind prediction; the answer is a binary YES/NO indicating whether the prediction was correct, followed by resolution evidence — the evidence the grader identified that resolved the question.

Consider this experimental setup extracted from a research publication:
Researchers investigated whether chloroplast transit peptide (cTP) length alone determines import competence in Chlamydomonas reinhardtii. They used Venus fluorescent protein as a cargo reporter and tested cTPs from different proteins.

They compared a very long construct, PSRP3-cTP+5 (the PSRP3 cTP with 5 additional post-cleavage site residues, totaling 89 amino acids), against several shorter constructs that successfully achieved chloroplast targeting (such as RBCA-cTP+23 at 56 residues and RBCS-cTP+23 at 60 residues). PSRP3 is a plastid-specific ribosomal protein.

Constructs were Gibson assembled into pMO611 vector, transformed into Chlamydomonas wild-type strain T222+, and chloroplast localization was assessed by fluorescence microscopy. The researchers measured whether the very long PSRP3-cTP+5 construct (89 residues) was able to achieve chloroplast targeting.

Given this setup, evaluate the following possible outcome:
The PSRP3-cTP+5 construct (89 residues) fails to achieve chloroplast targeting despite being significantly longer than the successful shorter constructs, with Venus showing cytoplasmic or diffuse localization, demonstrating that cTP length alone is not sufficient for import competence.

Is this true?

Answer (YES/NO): YES